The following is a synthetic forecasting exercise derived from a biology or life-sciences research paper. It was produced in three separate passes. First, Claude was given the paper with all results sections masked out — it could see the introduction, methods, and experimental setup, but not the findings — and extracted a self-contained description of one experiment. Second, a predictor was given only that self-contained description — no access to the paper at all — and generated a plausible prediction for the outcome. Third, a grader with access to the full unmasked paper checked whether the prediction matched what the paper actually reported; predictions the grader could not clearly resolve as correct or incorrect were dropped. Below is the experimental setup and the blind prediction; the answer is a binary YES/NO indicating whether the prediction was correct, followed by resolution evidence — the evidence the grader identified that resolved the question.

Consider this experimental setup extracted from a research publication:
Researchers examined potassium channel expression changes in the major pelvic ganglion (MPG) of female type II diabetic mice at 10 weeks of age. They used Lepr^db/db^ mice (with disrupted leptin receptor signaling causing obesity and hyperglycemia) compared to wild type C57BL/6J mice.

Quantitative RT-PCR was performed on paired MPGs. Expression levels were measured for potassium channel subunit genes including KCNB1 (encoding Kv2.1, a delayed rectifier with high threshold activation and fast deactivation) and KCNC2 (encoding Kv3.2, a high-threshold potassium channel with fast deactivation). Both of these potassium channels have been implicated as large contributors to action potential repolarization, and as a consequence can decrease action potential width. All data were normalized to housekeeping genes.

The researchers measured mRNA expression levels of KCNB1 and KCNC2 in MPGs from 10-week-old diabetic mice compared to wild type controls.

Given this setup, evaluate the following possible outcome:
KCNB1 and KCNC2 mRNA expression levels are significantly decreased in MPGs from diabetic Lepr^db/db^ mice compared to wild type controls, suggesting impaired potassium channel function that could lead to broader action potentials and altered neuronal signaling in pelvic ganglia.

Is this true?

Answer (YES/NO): NO